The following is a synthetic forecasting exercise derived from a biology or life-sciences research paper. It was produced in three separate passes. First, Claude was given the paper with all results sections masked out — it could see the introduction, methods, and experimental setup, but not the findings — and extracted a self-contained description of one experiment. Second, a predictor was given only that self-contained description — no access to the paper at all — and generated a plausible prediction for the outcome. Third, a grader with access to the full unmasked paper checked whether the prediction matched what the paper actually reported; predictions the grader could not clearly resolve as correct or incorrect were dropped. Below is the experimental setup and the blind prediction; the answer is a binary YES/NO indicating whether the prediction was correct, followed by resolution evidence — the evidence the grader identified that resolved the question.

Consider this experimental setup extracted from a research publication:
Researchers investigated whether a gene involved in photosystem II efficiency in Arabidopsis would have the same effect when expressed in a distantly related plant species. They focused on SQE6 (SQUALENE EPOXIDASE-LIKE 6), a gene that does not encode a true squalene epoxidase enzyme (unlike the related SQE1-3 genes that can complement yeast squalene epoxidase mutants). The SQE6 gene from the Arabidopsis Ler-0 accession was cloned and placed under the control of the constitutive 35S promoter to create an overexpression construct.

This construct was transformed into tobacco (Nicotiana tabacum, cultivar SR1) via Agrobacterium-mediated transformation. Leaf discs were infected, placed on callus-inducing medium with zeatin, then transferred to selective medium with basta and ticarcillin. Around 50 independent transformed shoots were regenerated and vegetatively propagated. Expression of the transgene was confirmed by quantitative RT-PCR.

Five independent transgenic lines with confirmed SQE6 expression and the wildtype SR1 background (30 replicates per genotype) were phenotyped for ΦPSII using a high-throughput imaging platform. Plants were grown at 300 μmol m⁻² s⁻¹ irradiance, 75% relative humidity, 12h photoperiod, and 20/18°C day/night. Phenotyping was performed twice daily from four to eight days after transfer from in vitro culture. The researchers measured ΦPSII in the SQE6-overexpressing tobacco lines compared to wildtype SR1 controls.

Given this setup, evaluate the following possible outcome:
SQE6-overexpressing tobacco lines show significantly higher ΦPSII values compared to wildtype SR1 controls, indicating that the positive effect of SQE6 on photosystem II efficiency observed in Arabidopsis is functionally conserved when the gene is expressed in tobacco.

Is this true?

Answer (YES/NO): NO